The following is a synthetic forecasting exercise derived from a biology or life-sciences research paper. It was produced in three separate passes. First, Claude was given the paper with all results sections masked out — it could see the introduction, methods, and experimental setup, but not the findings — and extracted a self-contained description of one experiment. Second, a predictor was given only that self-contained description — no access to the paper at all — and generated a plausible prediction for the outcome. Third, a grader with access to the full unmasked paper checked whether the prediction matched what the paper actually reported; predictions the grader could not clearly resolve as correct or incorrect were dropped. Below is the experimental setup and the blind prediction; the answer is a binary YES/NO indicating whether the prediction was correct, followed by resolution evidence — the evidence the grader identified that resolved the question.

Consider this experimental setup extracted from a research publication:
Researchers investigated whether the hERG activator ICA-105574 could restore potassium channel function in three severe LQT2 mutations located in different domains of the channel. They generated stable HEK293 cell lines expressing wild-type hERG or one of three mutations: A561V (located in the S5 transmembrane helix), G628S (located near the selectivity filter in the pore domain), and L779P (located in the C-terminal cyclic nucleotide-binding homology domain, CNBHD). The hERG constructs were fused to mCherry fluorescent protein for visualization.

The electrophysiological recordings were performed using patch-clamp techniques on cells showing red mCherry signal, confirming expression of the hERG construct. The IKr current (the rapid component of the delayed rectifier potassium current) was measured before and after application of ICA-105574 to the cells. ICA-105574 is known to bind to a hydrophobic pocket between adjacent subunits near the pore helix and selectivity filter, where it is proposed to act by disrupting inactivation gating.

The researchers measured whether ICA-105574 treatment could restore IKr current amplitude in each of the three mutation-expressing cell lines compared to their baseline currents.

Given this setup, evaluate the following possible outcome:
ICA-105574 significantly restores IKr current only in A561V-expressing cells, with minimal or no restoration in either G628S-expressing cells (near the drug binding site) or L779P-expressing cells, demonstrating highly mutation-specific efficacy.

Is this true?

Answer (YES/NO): NO